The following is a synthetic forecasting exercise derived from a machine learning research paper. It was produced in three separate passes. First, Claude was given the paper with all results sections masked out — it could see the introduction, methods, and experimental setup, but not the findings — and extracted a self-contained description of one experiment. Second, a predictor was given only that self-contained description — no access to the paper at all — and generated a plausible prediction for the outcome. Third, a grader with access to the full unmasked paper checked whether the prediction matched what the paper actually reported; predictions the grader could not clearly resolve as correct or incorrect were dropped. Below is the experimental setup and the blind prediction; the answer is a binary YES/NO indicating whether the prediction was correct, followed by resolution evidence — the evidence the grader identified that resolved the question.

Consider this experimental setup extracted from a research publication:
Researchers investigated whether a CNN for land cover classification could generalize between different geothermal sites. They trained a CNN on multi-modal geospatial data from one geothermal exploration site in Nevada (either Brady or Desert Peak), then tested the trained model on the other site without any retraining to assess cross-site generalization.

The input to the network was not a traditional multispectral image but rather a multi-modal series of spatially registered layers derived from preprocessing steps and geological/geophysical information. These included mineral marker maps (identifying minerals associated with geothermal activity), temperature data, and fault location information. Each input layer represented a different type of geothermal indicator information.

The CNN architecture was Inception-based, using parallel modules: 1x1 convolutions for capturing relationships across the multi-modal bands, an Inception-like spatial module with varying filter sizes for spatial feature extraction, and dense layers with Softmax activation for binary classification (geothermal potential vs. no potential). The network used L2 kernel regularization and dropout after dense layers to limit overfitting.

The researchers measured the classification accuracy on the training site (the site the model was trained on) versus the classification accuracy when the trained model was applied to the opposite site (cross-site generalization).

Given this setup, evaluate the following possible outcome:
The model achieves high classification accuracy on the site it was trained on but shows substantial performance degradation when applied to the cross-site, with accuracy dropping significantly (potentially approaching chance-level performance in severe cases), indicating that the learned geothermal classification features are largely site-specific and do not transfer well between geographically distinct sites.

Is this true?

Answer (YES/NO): NO